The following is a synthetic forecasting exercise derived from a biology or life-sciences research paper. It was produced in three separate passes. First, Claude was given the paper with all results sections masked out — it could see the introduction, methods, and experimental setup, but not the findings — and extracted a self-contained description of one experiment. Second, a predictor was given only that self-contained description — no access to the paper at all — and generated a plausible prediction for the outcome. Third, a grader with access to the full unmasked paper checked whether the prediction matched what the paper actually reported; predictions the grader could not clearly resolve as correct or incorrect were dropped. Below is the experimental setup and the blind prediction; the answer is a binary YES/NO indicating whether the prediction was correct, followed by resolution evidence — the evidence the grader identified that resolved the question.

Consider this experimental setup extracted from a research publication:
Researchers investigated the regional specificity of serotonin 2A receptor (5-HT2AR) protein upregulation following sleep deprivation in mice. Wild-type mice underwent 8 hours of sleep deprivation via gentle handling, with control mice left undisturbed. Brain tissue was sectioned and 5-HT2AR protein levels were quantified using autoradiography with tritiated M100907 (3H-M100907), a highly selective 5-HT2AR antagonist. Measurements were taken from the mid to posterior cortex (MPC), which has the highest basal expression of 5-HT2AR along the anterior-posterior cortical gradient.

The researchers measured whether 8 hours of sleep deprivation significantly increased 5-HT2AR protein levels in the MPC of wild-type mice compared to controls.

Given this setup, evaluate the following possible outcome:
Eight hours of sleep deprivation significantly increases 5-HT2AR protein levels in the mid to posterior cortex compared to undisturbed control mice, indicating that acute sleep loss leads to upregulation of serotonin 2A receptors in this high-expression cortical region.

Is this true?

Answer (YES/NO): NO